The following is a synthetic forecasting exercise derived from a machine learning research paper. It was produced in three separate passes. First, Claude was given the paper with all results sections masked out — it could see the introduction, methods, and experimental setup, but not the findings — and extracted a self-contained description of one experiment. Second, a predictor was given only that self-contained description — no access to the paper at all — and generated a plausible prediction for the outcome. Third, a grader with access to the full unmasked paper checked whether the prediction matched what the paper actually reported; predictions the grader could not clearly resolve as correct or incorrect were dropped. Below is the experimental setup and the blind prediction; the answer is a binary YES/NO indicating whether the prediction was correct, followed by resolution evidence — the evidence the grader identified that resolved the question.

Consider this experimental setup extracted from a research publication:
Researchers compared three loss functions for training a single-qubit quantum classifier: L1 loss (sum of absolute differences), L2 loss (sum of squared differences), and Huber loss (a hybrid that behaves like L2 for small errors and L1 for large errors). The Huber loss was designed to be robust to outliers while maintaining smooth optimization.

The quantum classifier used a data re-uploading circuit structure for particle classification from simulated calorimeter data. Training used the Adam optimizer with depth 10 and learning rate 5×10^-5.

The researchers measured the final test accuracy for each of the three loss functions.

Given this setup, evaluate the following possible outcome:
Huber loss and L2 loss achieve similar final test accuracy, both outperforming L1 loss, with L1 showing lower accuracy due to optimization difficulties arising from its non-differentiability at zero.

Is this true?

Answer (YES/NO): NO